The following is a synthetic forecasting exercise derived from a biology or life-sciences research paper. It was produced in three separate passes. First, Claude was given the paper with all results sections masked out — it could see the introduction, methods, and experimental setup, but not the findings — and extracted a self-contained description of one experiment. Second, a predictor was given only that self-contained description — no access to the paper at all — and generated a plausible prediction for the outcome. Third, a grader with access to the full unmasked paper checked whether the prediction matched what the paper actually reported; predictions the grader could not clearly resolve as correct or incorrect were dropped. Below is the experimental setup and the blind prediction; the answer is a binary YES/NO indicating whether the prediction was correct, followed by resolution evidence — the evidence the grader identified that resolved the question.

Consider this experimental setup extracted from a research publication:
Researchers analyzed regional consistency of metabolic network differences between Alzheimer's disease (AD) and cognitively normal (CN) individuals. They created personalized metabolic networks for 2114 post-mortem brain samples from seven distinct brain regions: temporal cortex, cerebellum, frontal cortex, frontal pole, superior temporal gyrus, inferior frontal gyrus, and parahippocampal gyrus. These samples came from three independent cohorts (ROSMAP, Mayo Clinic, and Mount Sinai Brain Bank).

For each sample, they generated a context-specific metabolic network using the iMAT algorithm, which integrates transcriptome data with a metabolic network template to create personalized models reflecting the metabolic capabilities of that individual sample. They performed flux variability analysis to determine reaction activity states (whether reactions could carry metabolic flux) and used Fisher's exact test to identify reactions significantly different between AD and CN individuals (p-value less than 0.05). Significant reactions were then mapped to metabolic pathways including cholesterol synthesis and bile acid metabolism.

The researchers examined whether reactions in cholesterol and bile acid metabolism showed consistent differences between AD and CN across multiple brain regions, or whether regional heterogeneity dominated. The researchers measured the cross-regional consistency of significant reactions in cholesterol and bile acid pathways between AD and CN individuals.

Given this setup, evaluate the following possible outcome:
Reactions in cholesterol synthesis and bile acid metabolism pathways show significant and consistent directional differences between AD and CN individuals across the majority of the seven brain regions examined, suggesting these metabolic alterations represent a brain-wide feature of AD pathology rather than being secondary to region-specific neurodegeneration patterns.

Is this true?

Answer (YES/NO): NO